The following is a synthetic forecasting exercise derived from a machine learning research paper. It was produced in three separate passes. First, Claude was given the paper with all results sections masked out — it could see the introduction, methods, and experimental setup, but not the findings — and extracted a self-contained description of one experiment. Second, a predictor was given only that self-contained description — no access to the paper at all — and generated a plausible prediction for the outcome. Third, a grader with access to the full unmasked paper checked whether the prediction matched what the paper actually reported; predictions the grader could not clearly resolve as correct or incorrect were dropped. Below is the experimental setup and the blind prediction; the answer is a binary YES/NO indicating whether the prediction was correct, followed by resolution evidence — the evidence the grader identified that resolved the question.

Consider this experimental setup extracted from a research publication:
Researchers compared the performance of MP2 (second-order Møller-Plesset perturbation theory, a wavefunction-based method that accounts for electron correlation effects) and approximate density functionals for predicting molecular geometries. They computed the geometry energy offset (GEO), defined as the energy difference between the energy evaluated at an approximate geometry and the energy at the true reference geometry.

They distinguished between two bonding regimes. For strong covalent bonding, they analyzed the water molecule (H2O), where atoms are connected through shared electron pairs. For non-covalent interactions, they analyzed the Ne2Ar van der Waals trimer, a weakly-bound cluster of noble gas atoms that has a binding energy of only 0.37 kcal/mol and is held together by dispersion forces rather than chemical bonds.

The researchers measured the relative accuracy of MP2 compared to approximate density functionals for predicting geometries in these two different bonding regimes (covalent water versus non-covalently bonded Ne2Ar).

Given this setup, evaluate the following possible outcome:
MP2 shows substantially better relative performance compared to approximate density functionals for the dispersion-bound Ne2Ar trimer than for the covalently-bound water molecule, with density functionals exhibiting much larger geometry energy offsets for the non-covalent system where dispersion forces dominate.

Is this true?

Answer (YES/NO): NO